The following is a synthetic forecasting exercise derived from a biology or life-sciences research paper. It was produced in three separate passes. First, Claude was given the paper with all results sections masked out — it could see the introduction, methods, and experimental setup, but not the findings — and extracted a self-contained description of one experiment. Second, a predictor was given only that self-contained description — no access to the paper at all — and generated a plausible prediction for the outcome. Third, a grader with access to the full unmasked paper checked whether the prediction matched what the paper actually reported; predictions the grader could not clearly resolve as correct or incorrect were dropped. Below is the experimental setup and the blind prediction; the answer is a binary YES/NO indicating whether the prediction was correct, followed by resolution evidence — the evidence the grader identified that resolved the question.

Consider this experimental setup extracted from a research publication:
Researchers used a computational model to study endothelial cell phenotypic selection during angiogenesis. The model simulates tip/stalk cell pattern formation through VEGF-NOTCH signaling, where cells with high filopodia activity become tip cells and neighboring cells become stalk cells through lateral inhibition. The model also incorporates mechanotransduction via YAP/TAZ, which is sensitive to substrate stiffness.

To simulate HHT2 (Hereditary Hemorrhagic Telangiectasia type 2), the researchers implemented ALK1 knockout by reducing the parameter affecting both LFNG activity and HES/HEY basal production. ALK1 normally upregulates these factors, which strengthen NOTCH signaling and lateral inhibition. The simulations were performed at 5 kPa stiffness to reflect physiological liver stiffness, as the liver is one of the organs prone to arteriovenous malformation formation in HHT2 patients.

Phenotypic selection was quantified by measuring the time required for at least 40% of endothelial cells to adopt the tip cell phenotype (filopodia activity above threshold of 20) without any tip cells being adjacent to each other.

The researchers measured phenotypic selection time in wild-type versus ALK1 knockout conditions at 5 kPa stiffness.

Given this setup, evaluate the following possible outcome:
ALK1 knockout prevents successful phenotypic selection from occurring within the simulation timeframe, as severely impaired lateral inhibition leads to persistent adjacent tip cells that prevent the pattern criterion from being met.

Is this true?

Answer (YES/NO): NO